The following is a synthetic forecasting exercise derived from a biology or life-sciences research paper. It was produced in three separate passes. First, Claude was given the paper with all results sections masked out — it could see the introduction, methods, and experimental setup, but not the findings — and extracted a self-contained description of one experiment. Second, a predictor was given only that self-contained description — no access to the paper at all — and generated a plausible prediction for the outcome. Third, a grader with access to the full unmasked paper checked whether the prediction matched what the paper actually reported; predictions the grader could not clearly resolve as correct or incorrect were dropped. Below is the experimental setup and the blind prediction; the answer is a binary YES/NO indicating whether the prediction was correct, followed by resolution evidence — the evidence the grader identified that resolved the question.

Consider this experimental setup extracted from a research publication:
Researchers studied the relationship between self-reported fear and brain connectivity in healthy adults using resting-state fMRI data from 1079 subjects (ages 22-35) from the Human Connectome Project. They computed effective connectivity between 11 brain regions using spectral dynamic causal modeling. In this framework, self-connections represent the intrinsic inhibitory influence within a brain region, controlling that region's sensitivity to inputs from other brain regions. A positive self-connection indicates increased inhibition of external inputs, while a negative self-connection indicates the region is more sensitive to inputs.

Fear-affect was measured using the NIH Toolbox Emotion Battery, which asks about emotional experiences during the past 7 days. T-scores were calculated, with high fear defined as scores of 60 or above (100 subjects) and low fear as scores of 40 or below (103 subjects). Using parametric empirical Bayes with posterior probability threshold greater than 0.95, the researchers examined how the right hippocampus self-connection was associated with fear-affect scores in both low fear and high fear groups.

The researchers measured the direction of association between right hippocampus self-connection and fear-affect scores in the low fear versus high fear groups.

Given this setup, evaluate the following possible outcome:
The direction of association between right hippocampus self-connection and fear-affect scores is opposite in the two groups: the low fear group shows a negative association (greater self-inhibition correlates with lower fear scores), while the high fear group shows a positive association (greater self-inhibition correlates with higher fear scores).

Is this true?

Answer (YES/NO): YES